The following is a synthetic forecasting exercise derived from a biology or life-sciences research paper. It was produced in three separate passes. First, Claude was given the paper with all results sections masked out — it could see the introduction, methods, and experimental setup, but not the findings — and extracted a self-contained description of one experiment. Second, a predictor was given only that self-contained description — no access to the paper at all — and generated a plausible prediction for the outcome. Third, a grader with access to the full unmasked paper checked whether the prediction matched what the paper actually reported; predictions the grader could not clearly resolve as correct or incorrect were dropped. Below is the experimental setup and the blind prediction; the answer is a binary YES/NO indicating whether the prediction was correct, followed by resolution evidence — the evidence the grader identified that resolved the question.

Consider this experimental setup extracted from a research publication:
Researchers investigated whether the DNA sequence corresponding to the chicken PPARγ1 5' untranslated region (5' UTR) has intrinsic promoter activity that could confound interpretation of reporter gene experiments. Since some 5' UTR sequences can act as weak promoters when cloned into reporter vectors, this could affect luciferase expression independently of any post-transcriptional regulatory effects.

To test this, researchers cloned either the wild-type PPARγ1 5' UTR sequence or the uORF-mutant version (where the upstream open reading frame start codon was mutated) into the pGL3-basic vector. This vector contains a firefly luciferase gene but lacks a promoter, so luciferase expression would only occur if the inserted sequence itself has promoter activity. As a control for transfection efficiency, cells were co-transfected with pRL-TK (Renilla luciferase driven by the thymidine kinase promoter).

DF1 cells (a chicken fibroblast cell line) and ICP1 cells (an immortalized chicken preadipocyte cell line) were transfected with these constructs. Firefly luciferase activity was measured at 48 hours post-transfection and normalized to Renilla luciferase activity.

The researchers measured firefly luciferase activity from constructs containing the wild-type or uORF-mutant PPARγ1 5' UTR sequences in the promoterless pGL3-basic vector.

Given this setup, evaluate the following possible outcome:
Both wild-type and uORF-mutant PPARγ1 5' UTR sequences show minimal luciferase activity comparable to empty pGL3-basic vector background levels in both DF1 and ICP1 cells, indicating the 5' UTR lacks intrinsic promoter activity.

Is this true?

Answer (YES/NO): NO